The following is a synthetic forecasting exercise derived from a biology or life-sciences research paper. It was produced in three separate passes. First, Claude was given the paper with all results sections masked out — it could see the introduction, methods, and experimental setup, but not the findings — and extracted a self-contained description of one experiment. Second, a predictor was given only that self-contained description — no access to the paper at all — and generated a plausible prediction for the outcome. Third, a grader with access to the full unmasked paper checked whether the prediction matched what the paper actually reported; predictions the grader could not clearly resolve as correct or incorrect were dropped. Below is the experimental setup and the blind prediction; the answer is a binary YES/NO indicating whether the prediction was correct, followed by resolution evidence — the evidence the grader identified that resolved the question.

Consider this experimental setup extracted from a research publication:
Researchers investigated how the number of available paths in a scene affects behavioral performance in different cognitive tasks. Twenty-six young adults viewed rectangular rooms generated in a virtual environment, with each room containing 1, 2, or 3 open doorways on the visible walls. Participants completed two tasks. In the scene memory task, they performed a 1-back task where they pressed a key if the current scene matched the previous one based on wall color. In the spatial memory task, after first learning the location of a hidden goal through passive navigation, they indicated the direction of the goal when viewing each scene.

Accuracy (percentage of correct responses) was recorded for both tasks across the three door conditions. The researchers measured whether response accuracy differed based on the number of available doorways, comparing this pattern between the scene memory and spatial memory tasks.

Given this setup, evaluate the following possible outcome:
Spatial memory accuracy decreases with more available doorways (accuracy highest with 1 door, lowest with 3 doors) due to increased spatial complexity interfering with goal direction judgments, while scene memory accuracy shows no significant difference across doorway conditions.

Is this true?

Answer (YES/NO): YES